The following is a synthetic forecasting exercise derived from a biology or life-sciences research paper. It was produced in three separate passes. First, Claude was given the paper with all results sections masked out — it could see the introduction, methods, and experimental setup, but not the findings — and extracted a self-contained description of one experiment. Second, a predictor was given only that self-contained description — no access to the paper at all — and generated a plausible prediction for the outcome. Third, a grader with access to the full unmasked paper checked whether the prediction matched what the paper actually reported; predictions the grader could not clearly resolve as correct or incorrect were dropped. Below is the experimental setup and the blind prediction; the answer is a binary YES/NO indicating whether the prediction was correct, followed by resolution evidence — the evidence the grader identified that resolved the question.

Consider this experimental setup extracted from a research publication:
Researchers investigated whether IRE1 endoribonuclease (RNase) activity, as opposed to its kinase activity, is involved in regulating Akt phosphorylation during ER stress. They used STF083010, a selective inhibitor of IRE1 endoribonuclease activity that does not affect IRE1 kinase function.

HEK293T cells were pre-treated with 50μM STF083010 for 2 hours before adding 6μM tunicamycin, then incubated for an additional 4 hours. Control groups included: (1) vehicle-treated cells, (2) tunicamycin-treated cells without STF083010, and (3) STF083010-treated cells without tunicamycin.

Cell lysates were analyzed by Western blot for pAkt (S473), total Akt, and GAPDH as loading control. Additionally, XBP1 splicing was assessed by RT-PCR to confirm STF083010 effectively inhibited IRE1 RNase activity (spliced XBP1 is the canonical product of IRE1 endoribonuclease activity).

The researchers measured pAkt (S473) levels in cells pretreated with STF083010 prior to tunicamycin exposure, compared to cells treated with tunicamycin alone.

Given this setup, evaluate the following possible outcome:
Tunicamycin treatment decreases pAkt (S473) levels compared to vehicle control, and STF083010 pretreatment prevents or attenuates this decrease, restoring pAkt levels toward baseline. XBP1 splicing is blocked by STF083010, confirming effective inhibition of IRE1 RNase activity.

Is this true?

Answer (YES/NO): NO